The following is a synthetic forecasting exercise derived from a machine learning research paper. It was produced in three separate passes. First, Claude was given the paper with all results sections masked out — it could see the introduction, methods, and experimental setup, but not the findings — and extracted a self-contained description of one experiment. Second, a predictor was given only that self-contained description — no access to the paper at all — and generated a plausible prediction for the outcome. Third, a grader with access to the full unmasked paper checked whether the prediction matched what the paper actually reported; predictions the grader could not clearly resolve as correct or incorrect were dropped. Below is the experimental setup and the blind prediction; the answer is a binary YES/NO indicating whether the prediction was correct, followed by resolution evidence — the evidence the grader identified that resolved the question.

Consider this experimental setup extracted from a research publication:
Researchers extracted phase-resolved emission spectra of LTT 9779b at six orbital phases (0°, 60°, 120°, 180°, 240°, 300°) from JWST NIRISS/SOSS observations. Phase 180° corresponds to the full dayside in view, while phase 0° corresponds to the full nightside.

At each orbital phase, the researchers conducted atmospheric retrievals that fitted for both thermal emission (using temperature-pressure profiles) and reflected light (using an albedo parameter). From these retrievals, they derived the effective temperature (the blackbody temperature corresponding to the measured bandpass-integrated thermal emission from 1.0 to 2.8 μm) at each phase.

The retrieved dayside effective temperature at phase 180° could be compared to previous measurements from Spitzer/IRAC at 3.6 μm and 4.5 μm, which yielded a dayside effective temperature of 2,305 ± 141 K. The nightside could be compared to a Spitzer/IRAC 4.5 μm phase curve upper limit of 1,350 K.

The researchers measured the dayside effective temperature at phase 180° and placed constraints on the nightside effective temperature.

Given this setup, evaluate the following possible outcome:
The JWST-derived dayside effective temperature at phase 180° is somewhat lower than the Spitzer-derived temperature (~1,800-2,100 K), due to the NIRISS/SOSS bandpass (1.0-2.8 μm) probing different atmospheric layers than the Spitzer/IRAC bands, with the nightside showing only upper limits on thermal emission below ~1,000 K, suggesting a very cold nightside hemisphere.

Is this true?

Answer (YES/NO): NO